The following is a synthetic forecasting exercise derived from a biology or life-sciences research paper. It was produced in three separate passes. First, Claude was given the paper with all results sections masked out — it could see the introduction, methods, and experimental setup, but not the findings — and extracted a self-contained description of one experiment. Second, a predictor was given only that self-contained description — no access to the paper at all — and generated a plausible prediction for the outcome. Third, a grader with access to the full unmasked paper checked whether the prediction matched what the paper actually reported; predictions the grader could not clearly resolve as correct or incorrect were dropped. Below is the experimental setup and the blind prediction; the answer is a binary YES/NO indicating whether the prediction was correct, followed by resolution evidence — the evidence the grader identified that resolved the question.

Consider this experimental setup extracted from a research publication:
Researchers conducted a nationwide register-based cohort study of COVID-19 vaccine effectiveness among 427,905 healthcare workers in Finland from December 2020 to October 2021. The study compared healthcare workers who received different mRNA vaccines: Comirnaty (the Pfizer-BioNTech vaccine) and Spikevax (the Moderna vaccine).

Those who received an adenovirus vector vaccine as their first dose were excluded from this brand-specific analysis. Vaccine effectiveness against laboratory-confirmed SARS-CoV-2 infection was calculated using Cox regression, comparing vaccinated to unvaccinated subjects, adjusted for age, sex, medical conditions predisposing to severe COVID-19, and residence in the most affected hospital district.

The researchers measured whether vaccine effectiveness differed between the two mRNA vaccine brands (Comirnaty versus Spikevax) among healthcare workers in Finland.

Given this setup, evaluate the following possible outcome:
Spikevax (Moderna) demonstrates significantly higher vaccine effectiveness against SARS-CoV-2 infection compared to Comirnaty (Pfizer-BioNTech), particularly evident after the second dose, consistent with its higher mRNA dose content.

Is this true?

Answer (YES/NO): NO